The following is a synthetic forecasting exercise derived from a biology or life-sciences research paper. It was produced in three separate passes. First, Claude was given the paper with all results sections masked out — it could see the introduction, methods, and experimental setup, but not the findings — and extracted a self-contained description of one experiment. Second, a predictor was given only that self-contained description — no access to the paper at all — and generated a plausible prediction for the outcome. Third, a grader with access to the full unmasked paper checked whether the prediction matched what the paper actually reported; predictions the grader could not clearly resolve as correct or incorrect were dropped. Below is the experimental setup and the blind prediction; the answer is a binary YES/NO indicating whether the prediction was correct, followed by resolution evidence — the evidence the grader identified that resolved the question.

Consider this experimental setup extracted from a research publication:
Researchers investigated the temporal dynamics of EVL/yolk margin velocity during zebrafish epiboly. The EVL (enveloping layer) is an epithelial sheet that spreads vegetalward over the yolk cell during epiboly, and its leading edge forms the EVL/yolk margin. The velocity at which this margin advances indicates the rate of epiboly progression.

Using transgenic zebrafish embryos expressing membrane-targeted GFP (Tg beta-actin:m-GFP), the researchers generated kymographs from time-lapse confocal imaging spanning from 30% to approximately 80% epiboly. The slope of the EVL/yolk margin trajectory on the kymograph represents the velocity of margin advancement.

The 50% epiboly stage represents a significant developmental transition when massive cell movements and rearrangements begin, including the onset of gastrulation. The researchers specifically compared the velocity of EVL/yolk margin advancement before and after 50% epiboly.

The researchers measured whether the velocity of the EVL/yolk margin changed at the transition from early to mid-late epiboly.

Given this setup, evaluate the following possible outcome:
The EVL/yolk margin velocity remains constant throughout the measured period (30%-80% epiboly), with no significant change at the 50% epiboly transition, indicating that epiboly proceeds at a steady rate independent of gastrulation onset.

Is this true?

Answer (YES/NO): NO